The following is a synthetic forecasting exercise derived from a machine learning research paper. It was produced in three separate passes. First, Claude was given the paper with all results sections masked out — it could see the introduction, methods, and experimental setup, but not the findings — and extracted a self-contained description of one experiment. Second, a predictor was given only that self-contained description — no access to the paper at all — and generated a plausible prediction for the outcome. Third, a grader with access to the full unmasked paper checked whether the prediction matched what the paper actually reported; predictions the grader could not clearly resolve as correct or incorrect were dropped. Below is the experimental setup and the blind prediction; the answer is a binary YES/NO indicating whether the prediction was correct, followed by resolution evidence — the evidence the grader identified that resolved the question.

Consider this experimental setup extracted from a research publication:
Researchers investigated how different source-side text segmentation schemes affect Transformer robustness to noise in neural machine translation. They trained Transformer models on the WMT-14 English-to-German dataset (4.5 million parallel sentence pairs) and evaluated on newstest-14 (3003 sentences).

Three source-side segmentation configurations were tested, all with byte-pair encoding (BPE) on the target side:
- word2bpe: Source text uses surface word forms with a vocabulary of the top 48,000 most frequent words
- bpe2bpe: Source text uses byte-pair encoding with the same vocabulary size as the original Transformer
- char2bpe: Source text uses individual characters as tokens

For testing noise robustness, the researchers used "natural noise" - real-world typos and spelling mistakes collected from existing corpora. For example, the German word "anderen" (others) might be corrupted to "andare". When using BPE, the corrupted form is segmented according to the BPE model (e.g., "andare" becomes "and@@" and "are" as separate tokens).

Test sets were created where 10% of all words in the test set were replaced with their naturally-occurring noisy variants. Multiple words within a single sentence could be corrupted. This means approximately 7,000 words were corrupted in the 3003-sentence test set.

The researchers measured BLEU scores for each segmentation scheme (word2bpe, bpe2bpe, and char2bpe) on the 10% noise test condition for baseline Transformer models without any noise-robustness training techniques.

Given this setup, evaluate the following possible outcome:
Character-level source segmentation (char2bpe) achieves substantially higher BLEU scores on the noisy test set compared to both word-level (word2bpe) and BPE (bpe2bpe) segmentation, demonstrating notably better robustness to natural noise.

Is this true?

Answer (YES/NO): NO